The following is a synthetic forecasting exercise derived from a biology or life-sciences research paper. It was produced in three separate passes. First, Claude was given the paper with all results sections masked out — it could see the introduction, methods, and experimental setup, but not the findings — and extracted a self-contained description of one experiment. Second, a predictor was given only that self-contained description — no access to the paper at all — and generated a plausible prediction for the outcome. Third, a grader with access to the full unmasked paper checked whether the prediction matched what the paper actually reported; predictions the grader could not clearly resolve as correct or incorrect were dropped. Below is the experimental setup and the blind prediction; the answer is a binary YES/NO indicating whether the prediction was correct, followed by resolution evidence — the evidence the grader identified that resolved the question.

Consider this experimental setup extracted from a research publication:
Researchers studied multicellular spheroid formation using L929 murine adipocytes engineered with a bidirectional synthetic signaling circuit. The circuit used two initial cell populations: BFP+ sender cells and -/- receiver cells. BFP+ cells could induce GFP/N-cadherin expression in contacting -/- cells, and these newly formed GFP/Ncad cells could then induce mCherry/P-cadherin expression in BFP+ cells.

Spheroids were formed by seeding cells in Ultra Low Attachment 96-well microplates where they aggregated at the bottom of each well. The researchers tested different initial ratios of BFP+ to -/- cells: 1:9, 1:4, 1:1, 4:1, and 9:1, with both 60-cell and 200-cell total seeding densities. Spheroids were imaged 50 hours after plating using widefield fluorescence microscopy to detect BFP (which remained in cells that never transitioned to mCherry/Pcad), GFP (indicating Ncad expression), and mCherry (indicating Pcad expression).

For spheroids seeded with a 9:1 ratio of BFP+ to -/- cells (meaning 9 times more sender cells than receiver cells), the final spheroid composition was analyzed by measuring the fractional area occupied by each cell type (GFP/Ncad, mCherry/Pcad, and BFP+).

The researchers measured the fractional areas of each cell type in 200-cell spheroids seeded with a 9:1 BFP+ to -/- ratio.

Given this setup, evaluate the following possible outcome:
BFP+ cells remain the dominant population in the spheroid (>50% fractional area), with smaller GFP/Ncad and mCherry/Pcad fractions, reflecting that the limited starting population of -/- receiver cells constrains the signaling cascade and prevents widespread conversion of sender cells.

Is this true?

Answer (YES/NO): NO